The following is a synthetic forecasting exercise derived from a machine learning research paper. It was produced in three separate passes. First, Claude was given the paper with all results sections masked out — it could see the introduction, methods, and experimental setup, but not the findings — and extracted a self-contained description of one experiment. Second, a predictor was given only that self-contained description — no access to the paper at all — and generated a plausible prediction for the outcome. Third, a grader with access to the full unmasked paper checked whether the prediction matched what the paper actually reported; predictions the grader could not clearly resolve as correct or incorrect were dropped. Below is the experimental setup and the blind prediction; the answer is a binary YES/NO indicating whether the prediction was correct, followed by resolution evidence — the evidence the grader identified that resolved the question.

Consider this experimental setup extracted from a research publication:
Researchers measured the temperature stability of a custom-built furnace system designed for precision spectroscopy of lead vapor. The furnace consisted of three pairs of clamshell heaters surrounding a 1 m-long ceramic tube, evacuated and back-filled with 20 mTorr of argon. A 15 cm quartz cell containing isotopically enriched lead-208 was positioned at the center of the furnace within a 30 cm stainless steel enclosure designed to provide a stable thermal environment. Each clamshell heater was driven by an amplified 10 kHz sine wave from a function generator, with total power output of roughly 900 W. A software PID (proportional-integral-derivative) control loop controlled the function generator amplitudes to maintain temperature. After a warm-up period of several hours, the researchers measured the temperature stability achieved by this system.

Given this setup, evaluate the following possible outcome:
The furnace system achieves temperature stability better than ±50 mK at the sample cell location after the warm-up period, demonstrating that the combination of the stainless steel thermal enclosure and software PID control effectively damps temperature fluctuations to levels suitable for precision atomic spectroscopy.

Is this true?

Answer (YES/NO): NO